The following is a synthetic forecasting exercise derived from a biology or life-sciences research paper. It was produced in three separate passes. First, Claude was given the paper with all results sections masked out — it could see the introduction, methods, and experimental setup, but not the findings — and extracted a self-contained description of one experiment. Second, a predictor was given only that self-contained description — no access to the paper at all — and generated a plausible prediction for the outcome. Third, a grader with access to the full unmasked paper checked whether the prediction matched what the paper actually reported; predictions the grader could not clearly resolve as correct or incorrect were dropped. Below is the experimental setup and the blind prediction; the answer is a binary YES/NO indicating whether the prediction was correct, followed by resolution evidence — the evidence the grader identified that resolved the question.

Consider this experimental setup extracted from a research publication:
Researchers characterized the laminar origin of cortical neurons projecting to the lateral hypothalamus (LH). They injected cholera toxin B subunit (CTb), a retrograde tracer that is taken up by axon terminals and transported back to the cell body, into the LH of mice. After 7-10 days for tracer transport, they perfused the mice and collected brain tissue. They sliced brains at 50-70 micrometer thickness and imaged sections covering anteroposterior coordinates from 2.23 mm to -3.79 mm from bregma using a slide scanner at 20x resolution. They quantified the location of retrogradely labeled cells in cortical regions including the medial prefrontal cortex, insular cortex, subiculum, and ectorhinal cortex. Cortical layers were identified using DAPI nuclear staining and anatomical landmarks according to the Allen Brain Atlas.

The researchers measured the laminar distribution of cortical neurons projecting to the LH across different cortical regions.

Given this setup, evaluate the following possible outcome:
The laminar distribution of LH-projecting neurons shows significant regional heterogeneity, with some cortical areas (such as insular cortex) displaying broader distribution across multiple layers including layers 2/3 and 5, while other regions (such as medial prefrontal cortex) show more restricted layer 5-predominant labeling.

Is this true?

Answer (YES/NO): NO